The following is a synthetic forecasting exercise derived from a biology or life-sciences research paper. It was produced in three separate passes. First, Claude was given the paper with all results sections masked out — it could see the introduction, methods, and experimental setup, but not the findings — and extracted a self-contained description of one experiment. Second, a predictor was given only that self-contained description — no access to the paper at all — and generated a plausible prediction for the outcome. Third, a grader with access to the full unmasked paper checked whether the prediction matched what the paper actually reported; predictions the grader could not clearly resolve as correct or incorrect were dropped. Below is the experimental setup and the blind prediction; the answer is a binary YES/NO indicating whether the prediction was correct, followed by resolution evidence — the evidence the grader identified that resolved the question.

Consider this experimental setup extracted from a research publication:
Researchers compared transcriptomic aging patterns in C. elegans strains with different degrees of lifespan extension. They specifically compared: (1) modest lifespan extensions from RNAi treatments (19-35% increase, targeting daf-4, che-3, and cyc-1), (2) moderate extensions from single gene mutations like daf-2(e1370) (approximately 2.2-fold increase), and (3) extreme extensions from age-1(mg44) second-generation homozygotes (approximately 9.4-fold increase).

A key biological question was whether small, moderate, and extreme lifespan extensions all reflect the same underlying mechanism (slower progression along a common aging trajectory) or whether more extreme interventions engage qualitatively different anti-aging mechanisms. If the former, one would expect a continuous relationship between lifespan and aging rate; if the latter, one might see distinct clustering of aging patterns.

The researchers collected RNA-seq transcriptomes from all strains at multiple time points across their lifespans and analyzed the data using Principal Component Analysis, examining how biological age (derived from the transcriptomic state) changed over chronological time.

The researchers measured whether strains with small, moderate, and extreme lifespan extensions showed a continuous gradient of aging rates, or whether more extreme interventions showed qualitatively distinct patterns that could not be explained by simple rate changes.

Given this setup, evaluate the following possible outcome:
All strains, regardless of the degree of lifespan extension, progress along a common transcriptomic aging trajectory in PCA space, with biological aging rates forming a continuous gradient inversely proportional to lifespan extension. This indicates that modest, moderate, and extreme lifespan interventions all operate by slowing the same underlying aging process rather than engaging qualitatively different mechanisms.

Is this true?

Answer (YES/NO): YES